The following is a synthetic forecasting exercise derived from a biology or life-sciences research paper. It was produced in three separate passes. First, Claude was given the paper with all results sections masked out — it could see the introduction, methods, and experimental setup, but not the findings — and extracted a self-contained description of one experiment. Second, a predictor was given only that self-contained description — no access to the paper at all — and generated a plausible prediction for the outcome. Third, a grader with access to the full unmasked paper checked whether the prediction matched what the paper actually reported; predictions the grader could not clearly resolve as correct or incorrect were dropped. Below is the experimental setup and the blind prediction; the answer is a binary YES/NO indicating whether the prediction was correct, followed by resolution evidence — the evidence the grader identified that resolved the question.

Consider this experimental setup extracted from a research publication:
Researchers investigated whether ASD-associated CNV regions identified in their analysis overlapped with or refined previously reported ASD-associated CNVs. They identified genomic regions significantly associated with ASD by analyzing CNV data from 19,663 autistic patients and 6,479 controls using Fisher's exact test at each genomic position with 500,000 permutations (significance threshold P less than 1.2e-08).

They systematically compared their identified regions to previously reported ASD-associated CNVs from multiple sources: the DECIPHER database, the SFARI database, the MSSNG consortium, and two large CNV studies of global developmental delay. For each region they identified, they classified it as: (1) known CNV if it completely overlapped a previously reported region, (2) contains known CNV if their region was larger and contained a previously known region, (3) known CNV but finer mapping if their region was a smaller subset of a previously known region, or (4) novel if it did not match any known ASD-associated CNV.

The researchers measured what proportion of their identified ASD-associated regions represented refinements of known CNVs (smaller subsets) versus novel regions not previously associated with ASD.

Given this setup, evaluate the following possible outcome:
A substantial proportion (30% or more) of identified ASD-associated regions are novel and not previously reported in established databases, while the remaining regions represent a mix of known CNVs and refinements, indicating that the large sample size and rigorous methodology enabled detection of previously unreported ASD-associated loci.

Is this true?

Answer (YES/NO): NO